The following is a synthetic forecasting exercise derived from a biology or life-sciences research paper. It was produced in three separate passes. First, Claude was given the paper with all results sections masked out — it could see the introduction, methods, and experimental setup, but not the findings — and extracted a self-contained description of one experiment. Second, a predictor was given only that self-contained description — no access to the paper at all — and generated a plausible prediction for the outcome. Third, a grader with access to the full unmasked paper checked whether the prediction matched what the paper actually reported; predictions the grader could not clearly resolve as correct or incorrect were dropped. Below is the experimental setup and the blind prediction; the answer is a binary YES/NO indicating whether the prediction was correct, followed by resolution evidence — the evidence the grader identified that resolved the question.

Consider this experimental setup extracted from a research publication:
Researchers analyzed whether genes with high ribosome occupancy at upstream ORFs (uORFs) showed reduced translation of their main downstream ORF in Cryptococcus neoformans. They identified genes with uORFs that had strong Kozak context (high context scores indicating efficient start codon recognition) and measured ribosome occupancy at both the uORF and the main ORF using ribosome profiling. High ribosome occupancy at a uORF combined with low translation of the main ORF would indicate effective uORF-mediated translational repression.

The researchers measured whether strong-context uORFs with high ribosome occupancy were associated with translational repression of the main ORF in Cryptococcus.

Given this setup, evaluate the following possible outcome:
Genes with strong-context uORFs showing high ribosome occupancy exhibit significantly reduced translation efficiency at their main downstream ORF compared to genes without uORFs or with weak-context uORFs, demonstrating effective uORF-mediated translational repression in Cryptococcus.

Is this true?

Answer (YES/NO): YES